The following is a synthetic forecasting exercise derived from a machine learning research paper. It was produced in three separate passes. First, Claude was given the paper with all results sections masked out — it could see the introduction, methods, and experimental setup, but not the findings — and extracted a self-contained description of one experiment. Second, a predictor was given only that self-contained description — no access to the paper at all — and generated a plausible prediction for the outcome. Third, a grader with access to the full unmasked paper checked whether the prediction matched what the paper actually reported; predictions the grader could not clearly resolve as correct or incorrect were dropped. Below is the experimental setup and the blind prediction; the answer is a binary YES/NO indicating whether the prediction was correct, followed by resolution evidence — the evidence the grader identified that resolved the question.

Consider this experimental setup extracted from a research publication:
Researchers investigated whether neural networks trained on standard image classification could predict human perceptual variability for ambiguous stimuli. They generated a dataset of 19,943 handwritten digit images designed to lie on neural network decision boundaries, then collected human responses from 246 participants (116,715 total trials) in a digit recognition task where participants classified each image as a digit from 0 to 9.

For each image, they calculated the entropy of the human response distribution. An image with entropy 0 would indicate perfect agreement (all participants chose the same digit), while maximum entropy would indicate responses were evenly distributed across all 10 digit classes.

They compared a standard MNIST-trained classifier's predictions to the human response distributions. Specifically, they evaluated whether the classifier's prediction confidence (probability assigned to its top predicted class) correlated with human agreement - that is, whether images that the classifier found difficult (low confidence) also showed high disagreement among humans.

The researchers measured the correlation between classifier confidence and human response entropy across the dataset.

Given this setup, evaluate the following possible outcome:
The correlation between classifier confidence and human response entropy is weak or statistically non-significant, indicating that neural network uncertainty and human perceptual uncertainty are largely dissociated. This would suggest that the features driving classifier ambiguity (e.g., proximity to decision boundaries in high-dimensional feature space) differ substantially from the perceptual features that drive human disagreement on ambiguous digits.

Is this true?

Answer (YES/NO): YES